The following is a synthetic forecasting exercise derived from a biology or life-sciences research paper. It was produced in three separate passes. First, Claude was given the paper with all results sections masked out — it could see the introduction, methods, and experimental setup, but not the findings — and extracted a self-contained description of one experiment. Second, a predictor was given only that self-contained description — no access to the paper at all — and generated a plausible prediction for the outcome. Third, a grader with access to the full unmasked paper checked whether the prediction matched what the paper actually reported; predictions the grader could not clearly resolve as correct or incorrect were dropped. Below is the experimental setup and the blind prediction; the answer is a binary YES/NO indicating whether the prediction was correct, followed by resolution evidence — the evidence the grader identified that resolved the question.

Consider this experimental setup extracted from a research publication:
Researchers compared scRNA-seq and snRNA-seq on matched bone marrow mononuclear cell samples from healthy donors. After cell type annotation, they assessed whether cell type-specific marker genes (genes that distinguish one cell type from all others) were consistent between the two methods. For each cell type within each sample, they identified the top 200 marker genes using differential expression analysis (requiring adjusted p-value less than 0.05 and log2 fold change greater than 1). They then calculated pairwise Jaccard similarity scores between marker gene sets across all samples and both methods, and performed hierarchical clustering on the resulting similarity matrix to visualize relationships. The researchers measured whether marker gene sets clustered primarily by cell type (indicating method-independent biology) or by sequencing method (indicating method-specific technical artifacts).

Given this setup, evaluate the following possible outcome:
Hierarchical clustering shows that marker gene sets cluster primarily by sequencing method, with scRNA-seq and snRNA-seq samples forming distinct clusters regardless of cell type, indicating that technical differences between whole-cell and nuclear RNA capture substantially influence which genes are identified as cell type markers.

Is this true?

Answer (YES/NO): NO